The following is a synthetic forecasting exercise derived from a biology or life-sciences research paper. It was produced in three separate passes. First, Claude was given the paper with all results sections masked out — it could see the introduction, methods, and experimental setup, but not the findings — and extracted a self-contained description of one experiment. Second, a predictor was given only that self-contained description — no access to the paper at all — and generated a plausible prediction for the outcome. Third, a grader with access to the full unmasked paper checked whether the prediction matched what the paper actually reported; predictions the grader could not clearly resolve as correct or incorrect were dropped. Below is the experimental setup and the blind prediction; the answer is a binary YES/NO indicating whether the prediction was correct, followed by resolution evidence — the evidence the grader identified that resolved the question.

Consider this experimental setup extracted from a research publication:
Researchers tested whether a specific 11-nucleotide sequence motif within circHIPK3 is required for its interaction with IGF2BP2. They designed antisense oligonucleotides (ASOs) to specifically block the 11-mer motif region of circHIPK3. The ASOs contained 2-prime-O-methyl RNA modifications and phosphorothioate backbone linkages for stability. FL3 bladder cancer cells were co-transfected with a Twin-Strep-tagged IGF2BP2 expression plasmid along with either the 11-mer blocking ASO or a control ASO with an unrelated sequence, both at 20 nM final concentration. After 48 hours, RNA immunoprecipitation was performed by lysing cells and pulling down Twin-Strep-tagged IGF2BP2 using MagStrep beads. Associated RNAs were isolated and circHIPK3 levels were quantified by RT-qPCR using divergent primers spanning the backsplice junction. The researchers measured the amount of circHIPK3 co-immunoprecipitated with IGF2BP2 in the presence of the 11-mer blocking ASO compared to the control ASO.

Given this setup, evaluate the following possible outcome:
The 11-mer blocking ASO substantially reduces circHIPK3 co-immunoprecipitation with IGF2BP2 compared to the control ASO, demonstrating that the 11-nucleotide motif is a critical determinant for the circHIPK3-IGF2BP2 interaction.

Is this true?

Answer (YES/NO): NO